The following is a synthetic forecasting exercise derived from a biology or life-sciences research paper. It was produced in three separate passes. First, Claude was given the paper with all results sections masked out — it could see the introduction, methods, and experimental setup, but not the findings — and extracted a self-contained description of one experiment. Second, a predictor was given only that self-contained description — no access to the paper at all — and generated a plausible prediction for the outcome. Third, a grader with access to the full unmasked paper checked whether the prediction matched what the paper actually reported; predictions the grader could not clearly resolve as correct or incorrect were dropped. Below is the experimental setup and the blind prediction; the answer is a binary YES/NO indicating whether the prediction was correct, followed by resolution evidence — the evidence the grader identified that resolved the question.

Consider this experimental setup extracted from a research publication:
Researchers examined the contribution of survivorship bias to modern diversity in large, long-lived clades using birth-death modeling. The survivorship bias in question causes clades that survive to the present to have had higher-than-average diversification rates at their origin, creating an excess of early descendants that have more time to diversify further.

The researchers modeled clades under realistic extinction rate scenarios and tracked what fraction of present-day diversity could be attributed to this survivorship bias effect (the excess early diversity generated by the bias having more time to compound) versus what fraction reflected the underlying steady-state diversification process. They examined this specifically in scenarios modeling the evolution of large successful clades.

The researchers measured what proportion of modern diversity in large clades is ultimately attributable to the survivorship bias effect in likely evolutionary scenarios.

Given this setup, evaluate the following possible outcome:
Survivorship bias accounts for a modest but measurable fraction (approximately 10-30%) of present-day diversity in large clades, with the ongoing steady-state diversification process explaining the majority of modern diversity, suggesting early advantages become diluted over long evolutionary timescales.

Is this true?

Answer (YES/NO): NO